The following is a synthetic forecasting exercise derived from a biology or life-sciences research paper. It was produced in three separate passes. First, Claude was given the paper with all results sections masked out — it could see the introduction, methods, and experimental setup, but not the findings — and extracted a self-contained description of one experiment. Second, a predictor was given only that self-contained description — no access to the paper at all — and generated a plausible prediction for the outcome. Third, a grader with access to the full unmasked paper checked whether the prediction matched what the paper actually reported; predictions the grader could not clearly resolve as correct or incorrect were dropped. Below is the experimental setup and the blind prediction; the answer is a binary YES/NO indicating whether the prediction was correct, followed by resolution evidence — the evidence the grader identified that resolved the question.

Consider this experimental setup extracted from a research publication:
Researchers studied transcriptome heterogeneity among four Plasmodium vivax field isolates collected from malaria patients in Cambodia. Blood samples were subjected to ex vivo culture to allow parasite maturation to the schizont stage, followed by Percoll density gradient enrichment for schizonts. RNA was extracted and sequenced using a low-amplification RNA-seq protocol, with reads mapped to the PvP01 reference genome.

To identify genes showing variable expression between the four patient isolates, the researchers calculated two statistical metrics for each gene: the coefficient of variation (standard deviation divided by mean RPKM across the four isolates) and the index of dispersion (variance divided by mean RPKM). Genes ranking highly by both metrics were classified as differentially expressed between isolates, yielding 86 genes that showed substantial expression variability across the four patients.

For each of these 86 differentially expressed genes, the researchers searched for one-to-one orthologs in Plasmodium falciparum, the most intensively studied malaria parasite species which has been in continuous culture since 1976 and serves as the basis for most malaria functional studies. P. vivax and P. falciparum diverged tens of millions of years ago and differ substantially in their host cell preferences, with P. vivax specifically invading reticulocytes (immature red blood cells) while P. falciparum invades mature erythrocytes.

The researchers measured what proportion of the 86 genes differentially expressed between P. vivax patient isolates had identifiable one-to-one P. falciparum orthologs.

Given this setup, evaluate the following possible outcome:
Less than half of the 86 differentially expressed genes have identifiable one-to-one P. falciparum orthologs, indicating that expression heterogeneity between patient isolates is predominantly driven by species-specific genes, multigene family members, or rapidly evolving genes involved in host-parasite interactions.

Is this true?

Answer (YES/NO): YES